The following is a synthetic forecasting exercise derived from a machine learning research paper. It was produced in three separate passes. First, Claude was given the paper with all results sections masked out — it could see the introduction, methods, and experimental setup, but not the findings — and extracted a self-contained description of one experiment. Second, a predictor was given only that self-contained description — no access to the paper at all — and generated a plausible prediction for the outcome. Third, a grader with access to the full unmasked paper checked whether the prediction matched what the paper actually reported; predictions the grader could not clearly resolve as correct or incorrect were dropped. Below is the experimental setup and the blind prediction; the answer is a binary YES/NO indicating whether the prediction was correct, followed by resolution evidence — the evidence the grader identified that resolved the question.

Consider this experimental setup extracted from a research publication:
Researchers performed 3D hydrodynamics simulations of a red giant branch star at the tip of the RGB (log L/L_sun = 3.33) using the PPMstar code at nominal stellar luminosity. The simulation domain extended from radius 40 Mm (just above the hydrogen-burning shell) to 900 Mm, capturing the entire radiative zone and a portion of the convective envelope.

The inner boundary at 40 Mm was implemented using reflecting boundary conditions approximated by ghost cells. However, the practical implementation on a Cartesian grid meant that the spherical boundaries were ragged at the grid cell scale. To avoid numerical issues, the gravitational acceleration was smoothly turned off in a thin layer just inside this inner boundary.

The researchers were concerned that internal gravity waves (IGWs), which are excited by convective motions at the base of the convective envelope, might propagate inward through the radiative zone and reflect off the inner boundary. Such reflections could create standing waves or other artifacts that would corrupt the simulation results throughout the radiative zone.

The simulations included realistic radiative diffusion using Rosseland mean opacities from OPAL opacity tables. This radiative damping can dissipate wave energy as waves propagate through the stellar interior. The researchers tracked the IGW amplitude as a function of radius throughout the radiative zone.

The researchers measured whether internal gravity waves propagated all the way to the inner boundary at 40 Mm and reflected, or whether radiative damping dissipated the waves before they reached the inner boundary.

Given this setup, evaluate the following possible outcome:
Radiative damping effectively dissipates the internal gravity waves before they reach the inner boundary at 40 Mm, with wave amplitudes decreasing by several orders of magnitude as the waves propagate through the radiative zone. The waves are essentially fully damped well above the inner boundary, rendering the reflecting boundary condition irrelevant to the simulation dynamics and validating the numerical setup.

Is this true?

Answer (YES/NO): YES